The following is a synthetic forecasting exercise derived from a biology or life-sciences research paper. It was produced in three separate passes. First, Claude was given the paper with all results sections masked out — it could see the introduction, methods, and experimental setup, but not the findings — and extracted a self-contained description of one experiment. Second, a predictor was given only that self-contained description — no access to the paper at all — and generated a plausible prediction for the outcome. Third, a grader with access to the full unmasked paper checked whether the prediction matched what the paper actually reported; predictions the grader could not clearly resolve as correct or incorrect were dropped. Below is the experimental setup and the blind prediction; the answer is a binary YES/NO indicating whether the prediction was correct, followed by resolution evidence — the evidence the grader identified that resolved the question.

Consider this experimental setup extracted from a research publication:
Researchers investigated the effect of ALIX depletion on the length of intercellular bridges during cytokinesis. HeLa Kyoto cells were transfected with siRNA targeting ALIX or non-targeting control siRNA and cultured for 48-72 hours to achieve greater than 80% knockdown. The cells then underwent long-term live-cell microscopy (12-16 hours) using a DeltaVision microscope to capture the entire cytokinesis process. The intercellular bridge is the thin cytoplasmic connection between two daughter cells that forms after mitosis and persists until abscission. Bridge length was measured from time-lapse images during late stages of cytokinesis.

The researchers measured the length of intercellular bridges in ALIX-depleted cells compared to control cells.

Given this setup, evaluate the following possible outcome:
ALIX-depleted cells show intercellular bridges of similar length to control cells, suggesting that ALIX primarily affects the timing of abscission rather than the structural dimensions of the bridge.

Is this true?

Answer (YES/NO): NO